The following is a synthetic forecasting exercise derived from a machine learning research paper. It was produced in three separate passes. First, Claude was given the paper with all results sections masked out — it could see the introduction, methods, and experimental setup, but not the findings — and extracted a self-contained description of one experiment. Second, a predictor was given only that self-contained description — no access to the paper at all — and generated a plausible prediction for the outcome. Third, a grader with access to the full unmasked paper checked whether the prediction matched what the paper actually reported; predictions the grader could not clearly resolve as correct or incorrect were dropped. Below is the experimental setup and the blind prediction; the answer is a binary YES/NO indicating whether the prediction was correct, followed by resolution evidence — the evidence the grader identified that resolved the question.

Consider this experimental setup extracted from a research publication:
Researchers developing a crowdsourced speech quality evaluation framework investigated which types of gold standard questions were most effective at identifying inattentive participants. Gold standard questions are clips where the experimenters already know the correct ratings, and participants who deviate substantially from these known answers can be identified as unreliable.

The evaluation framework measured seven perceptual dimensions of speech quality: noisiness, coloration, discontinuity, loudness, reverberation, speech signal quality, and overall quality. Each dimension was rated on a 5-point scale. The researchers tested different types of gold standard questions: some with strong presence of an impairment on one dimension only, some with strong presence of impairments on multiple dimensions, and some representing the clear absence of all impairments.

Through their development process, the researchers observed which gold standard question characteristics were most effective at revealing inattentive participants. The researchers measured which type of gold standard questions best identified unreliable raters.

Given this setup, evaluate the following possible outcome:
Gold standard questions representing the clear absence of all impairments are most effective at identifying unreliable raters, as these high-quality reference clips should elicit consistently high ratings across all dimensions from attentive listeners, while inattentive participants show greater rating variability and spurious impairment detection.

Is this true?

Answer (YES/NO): NO